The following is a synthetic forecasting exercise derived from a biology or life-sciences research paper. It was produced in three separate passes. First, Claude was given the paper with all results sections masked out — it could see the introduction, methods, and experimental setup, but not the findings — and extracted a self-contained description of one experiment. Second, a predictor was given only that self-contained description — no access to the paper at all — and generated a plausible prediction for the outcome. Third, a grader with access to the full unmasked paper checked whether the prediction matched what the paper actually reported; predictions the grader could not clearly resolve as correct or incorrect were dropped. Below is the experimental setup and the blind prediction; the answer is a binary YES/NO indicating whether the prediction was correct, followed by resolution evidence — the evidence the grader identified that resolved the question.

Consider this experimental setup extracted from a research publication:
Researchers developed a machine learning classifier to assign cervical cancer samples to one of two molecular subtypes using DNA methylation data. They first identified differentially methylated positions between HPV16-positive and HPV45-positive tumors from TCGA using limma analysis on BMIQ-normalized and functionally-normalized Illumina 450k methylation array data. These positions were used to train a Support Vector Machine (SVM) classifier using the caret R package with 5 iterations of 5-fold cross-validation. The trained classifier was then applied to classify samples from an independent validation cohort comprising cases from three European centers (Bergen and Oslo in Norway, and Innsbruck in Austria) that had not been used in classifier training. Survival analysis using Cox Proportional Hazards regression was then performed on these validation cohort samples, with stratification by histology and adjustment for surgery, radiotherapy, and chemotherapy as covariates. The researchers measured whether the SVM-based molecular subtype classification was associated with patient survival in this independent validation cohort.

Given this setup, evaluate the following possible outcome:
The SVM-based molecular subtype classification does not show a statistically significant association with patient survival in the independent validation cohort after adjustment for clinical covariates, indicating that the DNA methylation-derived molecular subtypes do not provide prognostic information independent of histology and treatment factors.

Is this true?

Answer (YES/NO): NO